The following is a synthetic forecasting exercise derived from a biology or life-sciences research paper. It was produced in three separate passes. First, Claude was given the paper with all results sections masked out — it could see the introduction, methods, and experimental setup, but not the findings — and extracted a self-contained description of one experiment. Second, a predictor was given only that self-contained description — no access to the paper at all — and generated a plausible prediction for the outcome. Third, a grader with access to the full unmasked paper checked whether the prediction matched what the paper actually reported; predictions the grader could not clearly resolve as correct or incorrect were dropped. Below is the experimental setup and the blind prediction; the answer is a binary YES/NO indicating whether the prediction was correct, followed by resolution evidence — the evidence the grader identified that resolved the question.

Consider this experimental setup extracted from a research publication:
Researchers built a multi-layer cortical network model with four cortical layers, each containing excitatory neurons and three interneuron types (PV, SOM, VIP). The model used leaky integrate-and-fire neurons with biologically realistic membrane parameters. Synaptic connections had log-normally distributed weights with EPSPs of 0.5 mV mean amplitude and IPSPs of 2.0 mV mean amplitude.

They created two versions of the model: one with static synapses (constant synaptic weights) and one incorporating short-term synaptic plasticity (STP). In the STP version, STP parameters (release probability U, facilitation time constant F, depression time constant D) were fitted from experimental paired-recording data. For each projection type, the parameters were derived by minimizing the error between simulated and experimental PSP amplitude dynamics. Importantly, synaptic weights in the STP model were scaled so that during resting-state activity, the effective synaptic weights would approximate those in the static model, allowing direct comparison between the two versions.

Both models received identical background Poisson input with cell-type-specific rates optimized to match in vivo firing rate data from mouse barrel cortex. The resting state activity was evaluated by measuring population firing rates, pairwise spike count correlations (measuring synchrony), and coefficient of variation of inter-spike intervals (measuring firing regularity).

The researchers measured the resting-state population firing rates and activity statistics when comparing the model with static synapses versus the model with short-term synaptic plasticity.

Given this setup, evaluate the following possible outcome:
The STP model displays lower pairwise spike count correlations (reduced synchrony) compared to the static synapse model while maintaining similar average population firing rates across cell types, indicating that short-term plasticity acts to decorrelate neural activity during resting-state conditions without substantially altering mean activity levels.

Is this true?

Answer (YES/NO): NO